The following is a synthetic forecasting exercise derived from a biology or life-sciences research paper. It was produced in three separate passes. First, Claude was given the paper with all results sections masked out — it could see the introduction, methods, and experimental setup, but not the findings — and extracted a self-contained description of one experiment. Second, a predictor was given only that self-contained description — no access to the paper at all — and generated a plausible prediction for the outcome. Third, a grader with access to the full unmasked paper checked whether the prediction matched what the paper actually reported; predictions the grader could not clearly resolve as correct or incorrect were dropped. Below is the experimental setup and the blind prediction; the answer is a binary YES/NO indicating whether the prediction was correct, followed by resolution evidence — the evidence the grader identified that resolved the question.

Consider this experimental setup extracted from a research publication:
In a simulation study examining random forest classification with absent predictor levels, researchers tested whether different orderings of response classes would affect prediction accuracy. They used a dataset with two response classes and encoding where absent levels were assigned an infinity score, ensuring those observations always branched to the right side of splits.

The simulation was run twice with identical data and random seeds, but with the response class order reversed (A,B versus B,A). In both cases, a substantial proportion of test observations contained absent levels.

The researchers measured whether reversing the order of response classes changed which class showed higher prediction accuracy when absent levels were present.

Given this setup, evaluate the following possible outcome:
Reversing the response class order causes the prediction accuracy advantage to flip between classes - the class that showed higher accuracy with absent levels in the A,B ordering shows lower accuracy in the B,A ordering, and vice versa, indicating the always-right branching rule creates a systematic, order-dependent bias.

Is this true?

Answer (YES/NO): YES